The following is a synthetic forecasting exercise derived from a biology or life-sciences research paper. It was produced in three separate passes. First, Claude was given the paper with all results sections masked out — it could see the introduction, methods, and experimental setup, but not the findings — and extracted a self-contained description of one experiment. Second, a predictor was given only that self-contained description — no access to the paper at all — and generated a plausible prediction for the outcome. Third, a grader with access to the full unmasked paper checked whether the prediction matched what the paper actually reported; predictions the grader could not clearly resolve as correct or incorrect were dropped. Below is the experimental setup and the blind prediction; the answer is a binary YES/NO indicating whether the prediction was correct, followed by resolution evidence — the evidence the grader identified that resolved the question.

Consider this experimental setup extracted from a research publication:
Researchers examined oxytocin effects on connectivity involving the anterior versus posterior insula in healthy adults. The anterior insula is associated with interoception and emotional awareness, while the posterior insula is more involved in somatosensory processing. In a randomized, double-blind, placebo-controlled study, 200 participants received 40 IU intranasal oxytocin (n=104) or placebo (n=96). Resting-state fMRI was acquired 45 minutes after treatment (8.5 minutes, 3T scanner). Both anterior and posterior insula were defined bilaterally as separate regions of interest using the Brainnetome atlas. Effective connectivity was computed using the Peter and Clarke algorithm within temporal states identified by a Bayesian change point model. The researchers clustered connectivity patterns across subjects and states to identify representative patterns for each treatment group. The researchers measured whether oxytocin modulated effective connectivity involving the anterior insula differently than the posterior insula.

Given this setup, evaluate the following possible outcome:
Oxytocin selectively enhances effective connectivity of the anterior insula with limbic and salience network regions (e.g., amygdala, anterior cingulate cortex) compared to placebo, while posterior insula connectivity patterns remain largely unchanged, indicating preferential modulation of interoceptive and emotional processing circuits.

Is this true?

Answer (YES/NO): NO